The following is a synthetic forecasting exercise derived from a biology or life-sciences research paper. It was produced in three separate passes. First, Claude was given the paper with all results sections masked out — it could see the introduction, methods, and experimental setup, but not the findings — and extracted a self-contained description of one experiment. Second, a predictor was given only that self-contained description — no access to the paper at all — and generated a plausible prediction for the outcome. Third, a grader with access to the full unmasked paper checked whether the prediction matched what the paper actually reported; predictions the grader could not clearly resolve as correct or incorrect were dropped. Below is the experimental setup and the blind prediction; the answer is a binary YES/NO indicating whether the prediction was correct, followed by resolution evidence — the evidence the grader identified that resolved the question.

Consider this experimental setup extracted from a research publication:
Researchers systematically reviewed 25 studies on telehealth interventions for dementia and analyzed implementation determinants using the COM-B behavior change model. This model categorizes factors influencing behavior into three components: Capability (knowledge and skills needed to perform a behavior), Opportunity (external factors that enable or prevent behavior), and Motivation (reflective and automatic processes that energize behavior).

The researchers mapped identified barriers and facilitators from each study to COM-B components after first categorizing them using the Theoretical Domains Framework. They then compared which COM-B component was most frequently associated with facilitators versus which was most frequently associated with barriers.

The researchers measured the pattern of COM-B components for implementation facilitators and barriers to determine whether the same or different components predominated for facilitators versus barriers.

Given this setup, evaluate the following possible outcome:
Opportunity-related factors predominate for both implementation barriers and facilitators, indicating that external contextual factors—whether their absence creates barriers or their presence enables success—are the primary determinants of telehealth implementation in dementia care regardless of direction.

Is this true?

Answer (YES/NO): NO